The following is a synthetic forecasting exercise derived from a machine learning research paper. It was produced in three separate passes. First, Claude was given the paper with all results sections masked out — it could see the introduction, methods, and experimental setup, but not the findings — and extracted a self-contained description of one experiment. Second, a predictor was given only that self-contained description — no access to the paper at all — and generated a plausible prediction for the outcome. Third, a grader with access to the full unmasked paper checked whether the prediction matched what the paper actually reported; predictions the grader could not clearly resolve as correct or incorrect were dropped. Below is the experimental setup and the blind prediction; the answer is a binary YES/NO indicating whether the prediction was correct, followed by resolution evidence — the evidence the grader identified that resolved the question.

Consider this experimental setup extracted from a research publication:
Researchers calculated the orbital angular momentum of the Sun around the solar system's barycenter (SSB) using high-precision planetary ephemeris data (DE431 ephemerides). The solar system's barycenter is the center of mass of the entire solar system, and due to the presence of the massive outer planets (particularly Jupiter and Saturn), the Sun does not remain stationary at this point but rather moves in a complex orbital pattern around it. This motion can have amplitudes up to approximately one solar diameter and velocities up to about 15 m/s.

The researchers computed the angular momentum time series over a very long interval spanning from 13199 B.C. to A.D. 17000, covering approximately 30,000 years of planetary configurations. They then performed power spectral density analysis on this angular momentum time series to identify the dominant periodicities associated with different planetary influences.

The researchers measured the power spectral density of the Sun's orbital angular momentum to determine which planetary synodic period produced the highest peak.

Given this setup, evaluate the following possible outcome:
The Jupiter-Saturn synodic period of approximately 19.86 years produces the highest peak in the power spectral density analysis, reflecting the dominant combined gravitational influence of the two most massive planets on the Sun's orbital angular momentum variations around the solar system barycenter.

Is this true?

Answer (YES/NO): YES